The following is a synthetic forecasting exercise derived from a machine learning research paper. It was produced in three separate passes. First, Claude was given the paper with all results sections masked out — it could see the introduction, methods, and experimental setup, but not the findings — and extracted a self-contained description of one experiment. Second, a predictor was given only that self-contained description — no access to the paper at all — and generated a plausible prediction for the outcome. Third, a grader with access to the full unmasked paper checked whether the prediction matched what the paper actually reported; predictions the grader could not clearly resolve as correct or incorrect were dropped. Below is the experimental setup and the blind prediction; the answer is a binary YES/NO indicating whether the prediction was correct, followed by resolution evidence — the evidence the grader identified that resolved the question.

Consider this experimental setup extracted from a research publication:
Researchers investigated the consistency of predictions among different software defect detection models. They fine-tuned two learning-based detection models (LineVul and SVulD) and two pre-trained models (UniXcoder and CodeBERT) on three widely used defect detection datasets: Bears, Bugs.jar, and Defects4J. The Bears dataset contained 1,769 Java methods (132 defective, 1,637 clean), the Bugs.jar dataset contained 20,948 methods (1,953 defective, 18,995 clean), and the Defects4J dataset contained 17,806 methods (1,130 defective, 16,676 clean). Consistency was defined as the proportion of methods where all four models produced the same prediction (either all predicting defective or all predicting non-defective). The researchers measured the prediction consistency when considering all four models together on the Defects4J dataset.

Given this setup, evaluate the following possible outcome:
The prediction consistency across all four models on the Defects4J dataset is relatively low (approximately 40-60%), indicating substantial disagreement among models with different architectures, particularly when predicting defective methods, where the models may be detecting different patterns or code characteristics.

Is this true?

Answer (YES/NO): YES